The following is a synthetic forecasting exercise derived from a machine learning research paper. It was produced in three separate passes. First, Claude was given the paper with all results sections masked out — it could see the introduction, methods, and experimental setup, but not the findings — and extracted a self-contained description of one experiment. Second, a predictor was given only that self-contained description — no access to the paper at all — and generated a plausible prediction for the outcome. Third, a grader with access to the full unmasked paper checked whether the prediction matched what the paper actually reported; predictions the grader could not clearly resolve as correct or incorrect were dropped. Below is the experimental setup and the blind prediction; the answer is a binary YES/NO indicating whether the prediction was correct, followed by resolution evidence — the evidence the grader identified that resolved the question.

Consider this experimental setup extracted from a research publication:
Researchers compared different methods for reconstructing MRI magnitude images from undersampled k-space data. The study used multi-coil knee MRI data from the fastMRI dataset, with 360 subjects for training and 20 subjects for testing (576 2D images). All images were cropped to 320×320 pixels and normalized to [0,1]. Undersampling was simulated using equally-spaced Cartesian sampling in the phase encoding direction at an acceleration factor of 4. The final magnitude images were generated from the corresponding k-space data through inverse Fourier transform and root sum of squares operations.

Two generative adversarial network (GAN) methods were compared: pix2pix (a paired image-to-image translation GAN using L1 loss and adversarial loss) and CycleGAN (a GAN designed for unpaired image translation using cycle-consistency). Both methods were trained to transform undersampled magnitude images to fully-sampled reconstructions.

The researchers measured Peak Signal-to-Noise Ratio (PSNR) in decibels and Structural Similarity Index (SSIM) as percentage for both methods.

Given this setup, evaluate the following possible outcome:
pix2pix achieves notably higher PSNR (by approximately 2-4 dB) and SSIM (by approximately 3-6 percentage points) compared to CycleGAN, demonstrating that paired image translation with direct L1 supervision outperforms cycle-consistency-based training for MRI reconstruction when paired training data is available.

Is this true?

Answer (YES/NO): YES